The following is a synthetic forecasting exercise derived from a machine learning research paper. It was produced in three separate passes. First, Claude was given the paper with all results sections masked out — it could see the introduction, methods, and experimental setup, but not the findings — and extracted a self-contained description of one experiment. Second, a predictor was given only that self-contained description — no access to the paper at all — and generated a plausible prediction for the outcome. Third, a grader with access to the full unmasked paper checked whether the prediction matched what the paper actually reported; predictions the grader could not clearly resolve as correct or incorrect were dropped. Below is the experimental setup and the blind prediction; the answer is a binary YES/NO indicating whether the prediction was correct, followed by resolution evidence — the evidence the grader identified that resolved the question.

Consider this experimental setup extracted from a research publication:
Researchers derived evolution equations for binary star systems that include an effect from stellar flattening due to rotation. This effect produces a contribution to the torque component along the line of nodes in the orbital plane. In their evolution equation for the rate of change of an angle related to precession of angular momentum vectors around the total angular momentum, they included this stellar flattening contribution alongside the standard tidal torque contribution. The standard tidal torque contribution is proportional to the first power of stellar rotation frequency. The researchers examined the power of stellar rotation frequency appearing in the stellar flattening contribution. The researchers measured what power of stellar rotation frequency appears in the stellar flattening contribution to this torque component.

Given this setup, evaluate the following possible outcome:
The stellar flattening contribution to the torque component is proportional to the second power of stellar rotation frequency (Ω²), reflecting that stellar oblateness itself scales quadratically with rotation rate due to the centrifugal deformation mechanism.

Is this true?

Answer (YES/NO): YES